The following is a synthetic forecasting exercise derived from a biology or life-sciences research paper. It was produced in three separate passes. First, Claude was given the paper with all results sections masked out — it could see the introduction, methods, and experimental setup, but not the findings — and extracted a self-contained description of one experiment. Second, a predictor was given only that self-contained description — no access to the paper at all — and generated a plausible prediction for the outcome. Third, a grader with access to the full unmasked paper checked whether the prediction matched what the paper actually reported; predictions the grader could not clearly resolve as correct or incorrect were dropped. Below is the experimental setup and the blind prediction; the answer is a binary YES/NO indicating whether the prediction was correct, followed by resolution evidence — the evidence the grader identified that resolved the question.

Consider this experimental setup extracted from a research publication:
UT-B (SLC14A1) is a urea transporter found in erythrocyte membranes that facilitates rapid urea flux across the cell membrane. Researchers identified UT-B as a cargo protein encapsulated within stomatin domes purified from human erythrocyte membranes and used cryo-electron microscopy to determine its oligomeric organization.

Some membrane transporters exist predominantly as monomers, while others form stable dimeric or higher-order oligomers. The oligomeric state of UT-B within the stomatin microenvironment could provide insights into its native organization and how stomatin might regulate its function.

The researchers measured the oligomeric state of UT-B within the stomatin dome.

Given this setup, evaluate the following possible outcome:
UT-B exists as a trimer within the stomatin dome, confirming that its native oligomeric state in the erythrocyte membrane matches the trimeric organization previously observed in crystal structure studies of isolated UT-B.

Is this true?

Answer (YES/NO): YES